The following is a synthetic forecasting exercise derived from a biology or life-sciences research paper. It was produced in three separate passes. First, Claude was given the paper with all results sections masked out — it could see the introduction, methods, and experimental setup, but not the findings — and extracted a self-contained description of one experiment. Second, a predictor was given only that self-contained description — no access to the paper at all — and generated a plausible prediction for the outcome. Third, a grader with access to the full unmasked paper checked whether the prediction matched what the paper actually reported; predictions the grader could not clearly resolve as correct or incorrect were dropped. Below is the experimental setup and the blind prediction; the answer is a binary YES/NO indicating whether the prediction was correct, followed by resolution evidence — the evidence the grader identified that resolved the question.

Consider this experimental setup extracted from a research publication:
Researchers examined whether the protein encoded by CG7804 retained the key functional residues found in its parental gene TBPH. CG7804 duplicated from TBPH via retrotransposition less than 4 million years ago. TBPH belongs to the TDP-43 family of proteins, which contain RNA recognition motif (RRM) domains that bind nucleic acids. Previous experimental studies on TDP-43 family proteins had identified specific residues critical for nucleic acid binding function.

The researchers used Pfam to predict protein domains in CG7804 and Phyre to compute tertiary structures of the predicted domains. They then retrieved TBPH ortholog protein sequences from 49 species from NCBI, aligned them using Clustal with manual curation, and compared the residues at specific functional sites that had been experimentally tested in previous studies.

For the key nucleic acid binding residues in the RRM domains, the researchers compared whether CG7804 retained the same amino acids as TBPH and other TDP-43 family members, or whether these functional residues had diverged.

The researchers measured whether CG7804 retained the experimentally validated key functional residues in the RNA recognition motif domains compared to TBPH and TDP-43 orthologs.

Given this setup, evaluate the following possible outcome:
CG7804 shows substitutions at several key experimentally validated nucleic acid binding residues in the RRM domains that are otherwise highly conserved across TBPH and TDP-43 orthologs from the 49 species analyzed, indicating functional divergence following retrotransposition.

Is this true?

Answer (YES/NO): YES